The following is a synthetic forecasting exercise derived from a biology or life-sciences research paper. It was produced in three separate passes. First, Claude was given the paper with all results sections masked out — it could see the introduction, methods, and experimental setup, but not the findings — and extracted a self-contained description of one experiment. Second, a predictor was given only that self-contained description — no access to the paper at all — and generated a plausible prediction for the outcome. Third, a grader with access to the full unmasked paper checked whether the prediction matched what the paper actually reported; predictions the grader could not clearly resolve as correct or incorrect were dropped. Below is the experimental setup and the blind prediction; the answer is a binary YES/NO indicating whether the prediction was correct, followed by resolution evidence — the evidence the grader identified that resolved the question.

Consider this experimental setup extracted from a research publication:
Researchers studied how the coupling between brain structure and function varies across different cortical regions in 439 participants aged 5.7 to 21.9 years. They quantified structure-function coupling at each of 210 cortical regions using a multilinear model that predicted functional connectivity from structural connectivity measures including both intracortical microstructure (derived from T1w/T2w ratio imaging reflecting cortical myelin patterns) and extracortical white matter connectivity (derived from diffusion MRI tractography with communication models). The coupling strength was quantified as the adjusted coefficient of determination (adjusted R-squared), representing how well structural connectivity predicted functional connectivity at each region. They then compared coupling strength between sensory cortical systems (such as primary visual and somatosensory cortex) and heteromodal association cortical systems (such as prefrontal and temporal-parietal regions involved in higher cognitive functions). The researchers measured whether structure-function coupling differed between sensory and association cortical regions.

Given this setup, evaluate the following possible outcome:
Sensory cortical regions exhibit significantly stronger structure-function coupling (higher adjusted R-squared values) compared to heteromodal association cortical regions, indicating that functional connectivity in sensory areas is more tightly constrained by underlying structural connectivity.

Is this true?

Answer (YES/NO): YES